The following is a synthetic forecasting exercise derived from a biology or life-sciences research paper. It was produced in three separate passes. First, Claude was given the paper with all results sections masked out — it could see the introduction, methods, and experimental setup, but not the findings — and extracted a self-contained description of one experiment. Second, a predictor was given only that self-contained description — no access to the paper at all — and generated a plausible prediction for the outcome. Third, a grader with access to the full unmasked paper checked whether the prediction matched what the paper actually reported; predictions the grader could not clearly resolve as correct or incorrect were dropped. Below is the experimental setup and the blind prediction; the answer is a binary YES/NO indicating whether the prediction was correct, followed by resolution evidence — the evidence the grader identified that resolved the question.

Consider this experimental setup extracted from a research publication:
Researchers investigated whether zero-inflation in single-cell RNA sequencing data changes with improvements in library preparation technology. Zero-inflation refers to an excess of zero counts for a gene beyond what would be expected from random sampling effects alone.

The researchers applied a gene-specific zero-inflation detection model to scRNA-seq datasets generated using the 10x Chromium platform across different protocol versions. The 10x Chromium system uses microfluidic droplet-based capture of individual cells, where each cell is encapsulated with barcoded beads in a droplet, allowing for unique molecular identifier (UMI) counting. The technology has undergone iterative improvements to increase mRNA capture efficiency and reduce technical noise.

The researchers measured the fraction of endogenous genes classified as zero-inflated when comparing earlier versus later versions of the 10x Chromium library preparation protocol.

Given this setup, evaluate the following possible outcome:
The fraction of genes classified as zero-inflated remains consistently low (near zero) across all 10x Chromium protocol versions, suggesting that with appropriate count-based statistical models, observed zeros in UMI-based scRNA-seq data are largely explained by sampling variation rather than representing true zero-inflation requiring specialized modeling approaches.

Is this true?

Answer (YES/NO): NO